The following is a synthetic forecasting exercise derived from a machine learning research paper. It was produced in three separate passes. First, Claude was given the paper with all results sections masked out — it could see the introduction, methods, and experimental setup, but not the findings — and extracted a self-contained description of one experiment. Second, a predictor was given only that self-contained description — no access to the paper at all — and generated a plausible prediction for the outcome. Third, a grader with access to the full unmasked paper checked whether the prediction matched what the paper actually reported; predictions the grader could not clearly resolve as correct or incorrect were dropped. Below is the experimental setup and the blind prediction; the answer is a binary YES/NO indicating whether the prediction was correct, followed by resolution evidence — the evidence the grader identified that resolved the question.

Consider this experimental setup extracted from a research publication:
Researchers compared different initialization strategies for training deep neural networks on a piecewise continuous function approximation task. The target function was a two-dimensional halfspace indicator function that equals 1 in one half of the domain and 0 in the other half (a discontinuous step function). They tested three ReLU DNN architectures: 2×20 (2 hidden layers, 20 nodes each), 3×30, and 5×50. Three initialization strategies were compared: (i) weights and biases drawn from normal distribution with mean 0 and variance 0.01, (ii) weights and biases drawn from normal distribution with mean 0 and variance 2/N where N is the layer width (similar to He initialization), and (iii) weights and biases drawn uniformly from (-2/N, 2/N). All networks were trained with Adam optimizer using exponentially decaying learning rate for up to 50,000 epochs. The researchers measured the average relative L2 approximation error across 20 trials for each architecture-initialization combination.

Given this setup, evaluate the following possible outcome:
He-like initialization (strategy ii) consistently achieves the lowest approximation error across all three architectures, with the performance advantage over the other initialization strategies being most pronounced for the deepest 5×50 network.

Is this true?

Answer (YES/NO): NO